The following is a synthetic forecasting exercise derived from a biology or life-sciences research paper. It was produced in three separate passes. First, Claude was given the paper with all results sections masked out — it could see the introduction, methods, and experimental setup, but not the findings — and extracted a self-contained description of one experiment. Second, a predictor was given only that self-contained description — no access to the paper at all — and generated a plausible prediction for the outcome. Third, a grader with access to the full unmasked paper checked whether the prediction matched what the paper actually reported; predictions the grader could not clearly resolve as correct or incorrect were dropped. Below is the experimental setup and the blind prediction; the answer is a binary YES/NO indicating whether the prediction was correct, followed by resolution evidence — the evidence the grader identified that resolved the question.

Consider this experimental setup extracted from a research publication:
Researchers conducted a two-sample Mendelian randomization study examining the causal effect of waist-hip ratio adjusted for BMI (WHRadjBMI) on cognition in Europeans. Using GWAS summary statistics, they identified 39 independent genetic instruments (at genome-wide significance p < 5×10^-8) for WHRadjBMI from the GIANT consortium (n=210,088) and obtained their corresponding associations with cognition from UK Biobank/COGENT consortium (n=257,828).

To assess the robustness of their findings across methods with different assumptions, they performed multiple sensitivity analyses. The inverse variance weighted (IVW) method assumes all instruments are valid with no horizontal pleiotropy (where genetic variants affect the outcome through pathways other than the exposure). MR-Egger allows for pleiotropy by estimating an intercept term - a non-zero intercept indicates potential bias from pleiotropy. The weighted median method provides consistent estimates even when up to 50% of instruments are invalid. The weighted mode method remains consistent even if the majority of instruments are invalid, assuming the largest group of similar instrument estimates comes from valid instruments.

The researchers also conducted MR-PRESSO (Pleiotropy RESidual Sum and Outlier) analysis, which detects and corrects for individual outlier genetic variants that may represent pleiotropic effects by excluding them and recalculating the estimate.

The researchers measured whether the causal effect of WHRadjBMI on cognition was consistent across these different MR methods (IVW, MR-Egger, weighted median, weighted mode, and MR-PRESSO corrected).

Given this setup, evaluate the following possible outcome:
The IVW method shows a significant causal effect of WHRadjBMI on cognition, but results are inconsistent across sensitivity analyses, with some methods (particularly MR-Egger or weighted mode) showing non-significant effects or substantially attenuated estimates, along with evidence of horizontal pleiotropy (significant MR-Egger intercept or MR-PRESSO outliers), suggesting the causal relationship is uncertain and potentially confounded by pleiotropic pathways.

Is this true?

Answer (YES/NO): NO